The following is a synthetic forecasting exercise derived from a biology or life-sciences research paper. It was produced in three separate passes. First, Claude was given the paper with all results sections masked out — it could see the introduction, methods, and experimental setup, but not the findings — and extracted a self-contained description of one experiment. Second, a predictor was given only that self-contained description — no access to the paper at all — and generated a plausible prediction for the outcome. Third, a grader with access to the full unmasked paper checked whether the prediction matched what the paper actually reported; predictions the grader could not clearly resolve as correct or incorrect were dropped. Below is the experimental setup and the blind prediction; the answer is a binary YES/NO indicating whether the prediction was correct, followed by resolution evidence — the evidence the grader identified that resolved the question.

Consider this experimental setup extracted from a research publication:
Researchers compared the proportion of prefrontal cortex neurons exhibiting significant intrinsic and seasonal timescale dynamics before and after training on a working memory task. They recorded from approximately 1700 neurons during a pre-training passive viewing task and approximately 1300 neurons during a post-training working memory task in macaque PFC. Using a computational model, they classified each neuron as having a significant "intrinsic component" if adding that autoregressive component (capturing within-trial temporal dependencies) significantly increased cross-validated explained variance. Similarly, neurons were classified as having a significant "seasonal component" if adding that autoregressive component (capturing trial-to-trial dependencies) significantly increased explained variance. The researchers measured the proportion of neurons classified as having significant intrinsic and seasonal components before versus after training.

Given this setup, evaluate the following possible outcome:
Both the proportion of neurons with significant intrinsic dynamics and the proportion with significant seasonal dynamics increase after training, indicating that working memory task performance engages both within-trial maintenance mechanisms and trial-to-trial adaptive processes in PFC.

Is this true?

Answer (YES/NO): YES